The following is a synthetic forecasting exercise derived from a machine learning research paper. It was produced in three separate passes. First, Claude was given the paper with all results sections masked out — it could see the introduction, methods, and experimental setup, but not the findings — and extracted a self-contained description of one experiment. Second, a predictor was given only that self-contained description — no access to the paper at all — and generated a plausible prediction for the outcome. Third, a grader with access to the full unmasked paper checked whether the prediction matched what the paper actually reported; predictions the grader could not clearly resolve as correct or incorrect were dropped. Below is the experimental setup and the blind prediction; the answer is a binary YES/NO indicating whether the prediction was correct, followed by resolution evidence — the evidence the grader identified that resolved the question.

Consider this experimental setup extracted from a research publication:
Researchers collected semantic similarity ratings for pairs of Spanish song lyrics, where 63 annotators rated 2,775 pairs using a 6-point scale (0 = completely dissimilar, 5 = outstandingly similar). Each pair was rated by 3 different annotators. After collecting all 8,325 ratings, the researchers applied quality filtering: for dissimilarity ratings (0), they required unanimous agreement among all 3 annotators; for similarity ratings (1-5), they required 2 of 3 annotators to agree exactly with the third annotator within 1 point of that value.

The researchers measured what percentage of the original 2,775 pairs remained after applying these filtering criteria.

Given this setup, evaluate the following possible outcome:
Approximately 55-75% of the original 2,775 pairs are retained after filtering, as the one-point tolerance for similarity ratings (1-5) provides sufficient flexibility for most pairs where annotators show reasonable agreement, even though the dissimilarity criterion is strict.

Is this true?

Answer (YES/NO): NO